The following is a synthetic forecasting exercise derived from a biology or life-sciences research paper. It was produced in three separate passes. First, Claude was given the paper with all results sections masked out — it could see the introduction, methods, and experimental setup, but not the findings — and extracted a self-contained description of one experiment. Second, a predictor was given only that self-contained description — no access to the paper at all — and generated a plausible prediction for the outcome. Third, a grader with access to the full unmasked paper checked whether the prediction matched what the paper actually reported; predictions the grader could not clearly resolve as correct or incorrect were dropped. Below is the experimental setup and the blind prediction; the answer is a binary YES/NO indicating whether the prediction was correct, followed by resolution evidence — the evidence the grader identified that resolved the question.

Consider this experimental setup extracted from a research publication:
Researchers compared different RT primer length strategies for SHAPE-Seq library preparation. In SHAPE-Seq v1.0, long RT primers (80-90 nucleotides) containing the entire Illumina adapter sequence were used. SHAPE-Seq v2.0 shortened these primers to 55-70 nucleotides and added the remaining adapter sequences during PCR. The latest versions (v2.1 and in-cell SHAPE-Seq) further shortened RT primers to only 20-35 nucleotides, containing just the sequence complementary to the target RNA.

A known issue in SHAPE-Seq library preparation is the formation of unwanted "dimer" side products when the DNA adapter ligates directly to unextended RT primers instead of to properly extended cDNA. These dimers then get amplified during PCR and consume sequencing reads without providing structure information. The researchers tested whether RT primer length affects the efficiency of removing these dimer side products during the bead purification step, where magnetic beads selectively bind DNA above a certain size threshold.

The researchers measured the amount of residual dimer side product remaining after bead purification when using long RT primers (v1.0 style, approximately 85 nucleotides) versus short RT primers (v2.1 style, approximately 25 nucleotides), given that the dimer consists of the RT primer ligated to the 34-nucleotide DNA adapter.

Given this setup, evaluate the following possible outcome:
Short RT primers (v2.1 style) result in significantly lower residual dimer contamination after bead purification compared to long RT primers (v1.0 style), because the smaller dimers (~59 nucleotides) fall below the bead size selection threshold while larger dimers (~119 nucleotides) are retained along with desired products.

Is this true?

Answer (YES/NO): YES